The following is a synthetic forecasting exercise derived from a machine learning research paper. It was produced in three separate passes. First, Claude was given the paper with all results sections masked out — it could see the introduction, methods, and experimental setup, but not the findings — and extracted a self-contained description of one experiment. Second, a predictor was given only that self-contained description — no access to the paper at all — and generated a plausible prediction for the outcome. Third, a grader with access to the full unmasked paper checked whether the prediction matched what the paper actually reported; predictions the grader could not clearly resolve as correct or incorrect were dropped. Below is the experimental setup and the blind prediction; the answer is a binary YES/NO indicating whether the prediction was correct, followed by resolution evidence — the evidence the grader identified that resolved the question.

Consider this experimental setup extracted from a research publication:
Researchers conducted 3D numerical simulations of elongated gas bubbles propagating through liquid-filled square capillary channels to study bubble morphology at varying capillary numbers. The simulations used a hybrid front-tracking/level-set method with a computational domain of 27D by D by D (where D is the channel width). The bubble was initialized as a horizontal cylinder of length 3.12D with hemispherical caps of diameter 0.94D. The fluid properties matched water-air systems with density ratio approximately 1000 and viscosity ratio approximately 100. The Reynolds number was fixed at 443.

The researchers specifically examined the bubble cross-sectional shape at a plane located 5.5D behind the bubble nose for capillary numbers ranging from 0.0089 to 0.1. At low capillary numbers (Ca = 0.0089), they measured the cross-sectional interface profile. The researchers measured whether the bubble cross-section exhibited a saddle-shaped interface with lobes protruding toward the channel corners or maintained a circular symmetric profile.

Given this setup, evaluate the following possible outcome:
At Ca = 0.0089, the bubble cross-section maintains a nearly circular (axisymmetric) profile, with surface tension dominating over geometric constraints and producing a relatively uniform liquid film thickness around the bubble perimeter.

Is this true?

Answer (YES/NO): NO